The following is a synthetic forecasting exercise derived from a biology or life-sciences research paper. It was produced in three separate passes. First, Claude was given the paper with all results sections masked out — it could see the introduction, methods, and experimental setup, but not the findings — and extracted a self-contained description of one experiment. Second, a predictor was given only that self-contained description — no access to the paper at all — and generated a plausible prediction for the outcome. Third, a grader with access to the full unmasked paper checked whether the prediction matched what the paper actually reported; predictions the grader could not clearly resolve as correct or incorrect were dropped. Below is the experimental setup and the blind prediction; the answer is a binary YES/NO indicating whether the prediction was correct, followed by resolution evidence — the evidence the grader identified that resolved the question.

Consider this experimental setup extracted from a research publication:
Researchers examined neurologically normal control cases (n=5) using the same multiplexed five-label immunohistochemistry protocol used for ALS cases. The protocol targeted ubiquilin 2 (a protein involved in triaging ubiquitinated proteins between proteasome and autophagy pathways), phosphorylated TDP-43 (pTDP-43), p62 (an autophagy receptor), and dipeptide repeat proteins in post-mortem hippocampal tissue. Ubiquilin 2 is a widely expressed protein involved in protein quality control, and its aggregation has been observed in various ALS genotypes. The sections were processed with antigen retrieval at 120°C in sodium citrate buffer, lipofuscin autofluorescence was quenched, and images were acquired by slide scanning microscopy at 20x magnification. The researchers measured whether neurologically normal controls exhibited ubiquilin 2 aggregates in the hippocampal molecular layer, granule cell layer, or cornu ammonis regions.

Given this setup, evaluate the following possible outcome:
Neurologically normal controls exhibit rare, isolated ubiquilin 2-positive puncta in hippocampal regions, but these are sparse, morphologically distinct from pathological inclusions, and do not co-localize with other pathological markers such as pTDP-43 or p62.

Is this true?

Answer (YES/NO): NO